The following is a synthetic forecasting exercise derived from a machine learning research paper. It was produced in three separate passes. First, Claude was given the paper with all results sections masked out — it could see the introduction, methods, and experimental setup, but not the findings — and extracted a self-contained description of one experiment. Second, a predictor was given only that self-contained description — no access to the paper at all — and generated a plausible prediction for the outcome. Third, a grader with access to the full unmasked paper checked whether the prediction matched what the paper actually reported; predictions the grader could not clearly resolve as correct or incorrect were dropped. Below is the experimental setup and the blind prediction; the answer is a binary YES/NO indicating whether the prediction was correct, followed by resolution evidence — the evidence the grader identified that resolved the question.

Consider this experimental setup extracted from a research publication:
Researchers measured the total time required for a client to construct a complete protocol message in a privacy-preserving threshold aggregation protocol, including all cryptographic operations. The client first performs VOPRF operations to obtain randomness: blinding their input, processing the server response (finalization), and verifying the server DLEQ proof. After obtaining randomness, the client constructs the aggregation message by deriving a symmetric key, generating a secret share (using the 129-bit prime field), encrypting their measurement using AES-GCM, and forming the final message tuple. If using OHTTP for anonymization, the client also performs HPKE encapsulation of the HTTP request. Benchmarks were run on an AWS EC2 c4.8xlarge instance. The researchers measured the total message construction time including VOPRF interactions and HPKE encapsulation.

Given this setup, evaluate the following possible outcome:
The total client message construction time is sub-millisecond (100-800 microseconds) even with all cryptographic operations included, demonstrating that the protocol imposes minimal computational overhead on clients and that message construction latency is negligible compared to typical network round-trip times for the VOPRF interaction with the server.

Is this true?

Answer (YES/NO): YES